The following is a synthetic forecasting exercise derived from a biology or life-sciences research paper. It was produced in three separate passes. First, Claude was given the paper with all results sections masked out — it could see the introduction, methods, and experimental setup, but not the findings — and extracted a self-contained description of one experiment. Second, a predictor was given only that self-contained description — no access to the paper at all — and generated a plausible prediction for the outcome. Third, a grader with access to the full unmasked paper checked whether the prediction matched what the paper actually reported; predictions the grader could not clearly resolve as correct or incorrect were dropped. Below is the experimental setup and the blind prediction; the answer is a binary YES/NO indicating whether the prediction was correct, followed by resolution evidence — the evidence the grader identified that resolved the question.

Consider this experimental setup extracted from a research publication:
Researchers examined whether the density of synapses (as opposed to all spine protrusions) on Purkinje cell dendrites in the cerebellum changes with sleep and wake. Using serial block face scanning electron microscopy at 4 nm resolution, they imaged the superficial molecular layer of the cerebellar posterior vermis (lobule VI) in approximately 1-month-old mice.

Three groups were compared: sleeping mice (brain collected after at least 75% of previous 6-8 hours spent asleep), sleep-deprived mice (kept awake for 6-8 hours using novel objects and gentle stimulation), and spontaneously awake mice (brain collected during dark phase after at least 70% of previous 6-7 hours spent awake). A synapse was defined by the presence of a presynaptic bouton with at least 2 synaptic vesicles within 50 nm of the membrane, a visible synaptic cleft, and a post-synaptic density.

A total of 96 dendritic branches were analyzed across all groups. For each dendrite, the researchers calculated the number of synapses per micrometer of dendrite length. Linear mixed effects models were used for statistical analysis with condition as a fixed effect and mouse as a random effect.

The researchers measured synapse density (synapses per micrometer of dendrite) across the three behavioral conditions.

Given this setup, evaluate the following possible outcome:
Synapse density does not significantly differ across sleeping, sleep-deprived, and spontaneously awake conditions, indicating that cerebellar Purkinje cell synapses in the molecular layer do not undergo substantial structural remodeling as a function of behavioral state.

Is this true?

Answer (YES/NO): NO